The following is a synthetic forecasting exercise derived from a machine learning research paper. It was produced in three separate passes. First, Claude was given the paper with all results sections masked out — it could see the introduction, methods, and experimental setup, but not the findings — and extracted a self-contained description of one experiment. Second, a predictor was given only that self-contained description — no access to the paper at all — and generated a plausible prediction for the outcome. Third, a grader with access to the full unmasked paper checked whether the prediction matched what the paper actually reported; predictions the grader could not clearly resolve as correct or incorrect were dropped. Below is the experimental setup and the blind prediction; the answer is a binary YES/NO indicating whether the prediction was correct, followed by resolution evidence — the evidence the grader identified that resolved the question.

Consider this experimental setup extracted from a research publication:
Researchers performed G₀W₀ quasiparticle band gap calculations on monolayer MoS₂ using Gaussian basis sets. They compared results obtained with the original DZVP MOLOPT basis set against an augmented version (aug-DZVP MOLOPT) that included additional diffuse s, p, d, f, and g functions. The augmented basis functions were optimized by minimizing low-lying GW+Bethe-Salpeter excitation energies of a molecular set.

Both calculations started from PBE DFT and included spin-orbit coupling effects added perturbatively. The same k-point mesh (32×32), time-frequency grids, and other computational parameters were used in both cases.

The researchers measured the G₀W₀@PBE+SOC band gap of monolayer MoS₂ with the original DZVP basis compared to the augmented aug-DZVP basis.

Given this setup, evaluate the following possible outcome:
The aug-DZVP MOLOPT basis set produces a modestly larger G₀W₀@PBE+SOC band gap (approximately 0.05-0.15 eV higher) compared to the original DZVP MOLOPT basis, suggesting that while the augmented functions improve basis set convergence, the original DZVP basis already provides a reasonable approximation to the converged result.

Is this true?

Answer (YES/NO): NO